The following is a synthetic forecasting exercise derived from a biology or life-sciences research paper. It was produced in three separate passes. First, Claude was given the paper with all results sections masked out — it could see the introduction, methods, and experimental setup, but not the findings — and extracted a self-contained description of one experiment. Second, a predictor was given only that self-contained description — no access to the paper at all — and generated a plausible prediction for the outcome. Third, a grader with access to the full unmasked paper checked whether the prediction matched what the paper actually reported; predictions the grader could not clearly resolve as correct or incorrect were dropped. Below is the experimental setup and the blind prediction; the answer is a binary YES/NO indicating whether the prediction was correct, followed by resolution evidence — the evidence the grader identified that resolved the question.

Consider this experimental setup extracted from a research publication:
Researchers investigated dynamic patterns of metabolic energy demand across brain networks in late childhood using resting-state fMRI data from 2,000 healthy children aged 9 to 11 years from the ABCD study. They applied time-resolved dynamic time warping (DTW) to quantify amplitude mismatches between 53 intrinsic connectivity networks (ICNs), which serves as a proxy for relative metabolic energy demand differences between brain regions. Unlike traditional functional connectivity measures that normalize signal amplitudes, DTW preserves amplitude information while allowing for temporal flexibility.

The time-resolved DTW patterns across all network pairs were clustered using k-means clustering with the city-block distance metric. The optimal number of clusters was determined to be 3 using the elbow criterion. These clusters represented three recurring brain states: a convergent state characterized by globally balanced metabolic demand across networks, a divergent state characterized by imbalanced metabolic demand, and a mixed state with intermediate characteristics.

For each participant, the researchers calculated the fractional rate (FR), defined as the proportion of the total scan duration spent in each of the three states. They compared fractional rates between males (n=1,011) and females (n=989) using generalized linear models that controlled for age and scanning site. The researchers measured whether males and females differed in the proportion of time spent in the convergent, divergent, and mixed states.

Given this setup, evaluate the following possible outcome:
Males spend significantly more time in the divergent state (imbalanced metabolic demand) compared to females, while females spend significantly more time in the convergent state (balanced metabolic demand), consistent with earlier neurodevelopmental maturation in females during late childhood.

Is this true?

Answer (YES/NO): NO